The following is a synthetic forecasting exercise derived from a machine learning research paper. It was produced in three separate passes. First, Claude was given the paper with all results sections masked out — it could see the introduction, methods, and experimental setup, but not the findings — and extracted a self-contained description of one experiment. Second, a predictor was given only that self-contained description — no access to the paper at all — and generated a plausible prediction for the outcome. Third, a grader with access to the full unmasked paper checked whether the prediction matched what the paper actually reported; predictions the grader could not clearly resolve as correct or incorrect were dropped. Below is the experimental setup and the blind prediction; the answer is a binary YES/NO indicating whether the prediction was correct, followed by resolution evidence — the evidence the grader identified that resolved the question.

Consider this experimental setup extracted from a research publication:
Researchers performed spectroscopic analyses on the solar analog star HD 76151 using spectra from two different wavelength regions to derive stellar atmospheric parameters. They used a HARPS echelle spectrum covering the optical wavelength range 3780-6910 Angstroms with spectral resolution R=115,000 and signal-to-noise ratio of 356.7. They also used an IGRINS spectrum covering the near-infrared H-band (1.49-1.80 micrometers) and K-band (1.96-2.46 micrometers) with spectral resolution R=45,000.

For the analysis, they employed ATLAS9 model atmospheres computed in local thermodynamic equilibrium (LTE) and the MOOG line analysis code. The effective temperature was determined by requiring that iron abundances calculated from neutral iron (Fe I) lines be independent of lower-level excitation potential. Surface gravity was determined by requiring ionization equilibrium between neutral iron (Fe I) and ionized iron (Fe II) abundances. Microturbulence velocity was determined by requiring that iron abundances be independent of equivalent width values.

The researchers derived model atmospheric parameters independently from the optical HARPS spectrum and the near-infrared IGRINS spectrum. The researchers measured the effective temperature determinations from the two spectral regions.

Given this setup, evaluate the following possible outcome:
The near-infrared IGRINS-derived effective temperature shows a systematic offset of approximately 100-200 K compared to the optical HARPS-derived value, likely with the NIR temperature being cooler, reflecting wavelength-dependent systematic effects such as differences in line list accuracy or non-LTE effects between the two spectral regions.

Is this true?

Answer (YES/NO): NO